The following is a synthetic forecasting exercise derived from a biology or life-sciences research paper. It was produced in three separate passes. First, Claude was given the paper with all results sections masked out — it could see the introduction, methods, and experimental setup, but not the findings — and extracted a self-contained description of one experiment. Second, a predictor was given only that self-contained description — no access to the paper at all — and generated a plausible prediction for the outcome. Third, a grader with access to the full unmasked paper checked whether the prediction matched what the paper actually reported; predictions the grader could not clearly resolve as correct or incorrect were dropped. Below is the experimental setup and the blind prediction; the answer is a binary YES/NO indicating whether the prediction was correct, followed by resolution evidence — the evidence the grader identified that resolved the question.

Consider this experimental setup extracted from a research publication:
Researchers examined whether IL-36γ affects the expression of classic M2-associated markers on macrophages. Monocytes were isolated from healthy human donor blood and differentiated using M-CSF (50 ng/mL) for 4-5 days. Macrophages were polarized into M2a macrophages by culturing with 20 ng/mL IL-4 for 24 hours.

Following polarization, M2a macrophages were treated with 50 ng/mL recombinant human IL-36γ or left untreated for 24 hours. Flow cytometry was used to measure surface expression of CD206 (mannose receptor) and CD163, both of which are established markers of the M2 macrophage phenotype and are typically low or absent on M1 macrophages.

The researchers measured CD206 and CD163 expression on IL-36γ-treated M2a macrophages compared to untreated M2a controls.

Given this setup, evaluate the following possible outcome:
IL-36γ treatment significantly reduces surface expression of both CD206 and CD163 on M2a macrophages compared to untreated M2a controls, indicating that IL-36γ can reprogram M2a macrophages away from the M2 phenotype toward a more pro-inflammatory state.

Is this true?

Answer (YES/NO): NO